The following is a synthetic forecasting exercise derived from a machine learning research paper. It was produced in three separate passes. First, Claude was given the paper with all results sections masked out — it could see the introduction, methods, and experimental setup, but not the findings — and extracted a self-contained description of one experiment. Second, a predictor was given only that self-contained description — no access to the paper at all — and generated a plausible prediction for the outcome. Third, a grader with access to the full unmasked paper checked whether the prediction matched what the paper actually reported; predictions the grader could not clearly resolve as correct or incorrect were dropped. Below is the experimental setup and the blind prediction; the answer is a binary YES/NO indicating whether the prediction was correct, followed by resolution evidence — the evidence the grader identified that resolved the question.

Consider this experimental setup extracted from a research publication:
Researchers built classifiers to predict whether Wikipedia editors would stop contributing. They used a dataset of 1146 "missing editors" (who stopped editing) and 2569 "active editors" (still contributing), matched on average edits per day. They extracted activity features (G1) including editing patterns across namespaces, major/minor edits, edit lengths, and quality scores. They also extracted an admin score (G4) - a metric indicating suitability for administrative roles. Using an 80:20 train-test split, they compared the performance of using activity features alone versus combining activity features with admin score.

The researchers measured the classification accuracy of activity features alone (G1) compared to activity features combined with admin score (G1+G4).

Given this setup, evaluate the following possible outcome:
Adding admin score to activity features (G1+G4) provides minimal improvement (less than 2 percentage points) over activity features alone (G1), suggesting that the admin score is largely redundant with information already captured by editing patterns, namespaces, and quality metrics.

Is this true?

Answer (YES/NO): NO